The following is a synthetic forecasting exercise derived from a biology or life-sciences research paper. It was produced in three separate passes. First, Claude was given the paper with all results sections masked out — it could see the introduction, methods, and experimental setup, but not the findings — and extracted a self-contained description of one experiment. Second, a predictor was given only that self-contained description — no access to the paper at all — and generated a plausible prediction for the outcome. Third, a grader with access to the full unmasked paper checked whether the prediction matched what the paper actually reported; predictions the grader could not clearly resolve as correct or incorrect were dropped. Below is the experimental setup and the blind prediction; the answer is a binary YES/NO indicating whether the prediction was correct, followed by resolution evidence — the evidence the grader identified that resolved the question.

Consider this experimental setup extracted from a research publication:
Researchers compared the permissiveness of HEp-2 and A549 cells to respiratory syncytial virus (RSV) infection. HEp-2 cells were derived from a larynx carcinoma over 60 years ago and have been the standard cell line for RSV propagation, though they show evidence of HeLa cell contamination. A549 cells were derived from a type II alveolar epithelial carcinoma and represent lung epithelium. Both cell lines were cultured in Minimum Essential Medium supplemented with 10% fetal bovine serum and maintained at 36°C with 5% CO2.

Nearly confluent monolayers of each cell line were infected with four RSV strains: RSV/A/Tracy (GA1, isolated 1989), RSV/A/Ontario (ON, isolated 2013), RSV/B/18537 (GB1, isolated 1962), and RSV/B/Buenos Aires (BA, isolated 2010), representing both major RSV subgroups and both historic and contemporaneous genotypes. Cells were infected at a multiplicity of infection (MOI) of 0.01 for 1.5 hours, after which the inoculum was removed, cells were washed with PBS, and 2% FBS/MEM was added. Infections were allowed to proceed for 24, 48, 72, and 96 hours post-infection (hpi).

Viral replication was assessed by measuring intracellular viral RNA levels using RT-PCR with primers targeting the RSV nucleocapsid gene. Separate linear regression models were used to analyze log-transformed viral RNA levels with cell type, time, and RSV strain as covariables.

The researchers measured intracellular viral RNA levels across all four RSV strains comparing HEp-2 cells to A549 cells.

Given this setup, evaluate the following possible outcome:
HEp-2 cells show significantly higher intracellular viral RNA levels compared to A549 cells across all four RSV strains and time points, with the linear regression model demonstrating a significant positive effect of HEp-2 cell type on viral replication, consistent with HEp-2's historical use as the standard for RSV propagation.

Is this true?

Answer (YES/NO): YES